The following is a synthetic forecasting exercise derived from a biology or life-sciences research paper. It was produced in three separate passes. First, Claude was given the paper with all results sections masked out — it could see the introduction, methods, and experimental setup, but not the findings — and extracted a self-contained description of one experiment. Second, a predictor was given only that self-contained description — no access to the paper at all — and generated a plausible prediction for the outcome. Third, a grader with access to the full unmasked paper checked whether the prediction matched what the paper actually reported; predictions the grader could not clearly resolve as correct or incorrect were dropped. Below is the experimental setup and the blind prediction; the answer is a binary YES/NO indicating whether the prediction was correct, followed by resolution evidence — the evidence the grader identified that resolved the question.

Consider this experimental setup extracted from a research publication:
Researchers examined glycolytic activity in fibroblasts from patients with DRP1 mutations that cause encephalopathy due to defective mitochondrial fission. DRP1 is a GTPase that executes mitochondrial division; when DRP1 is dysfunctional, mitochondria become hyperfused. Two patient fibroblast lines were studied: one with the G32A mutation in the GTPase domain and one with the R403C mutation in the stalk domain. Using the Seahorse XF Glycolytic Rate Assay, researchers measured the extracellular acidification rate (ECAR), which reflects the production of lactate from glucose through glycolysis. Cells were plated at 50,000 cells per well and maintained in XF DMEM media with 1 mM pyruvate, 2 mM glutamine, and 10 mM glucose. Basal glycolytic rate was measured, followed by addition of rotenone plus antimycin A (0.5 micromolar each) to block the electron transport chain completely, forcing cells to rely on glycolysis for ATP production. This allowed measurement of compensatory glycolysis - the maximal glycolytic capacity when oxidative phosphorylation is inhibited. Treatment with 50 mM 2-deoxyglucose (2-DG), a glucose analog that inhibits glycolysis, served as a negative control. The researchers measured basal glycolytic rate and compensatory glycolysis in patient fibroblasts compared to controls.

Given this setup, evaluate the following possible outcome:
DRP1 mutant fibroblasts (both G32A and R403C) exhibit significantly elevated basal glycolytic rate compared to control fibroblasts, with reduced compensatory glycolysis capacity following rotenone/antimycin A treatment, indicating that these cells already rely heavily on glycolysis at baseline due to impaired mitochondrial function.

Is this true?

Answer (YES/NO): NO